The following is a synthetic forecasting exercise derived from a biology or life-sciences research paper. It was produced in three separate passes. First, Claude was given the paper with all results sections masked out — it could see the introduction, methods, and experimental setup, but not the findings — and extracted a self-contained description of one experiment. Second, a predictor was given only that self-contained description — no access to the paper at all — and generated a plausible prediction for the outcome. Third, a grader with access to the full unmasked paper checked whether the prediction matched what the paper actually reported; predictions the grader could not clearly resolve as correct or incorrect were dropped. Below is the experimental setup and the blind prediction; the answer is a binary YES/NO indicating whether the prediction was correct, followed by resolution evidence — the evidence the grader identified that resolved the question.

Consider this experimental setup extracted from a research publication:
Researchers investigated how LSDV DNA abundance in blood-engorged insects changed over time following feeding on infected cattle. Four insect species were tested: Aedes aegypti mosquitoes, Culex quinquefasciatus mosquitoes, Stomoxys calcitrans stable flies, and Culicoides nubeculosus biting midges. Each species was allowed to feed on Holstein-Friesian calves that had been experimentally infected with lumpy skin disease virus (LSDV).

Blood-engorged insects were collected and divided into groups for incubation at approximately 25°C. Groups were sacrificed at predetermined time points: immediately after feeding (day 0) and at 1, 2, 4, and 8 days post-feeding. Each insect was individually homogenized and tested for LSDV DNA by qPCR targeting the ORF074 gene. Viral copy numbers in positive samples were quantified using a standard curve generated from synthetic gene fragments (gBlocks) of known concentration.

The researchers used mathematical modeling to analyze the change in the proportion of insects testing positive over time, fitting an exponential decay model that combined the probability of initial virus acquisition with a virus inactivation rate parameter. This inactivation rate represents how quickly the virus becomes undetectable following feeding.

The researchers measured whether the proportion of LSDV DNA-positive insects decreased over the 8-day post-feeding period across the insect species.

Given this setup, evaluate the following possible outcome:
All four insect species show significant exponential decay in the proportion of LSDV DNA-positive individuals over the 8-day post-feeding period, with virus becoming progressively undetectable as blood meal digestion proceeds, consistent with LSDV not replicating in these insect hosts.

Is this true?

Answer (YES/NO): NO